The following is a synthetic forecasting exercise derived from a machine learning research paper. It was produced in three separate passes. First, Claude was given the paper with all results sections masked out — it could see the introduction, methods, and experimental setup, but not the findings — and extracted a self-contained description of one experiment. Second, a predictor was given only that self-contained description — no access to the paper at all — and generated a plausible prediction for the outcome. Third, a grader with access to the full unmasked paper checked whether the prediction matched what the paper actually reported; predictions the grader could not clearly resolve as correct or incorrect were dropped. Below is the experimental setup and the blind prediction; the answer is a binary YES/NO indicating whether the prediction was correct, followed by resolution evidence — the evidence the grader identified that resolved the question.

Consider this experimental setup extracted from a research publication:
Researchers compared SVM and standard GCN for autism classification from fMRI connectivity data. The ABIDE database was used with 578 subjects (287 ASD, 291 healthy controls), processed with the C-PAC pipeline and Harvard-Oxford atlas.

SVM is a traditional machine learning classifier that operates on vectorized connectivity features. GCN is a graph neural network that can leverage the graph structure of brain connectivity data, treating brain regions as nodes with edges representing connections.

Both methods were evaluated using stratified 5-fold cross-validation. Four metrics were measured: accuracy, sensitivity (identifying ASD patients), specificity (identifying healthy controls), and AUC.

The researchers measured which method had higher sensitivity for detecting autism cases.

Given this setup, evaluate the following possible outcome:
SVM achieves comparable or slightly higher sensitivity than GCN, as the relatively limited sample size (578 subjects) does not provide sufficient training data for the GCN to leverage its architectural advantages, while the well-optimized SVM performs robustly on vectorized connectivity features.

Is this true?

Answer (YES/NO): YES